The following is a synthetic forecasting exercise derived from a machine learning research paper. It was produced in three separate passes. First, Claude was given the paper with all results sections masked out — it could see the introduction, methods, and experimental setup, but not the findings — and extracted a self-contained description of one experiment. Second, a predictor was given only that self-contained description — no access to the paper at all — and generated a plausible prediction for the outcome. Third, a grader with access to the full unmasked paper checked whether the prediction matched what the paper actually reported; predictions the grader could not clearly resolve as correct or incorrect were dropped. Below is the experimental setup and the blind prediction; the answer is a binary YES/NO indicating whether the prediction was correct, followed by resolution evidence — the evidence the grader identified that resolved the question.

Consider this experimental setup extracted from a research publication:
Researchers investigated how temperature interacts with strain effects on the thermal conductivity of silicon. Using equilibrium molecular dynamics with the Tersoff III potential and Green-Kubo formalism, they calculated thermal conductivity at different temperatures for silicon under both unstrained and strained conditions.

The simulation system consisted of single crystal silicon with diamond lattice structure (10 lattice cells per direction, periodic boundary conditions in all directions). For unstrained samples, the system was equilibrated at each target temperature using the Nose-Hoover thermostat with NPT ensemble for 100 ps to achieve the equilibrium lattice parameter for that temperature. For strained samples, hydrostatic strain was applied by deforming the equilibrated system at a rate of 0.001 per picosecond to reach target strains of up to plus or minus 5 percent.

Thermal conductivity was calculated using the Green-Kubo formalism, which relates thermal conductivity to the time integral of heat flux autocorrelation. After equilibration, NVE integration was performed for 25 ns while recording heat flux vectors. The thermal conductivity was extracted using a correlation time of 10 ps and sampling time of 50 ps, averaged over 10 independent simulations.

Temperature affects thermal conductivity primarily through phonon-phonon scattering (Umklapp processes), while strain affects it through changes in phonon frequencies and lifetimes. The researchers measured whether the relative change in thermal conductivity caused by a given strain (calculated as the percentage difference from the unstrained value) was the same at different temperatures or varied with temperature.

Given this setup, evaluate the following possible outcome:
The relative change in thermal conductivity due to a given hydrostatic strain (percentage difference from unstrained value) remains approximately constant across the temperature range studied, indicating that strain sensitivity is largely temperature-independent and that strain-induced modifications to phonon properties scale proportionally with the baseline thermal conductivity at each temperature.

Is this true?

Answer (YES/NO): NO